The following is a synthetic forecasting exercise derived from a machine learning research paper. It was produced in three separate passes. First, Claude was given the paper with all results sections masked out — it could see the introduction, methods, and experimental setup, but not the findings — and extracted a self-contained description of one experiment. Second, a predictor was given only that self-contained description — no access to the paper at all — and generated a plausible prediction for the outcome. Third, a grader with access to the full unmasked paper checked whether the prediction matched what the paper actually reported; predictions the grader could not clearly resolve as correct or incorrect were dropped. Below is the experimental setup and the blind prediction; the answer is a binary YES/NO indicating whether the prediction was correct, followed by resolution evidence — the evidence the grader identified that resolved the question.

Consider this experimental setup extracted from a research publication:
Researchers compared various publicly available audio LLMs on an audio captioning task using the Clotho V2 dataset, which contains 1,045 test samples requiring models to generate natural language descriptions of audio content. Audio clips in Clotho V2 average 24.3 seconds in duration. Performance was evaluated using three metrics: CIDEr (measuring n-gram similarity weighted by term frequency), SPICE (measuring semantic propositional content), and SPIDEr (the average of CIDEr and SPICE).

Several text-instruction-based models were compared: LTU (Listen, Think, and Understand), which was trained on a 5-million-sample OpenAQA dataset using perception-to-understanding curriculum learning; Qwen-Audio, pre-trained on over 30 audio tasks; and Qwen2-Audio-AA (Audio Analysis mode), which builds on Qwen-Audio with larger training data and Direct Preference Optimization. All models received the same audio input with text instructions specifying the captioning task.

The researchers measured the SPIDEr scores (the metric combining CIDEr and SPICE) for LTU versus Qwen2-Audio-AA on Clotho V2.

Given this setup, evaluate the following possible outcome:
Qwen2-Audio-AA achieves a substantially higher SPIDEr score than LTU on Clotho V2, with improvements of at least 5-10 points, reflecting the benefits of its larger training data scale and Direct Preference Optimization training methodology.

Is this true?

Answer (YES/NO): NO